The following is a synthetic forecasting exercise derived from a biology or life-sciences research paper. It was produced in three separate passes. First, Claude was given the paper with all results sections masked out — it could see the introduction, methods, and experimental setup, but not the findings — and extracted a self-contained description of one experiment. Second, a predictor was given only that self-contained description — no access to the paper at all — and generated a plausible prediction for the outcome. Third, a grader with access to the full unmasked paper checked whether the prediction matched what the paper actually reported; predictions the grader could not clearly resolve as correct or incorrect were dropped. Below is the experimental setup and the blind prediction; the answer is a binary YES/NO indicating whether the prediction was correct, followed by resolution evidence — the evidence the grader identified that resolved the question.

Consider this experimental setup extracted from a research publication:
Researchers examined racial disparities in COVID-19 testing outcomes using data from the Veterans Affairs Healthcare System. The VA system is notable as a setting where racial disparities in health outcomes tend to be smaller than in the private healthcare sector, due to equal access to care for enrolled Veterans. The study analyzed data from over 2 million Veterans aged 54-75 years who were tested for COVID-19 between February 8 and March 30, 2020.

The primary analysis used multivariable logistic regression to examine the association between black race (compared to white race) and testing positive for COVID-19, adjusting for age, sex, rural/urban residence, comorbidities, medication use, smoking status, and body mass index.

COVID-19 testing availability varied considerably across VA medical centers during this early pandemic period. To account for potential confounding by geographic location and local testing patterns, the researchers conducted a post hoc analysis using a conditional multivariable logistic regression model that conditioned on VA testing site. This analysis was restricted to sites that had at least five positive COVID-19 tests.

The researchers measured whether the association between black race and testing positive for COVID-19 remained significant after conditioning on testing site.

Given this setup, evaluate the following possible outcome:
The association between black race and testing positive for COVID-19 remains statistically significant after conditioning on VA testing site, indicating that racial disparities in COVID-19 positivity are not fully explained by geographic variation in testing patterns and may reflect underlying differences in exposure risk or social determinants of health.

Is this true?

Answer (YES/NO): YES